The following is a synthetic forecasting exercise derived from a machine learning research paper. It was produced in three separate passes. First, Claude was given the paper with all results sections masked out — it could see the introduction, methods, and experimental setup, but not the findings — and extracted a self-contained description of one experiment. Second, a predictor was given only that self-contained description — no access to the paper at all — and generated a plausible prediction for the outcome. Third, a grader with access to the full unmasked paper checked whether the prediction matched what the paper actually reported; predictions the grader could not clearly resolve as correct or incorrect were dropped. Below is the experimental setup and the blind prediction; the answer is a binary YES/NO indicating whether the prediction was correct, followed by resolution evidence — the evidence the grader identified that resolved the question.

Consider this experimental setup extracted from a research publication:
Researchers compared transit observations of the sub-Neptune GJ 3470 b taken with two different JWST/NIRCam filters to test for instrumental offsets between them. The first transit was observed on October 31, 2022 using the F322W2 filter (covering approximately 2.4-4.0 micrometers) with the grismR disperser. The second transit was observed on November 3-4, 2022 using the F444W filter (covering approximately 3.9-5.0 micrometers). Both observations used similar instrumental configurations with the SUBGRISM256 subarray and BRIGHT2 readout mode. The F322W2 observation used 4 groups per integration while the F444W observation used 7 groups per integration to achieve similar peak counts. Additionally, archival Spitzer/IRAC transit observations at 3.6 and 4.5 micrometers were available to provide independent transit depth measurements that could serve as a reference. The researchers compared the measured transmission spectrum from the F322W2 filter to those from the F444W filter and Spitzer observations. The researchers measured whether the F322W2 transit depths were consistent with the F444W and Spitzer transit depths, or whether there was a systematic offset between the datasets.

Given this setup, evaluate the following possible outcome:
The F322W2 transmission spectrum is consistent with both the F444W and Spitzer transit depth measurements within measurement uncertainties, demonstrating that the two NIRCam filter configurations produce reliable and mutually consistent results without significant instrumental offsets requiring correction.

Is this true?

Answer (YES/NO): NO